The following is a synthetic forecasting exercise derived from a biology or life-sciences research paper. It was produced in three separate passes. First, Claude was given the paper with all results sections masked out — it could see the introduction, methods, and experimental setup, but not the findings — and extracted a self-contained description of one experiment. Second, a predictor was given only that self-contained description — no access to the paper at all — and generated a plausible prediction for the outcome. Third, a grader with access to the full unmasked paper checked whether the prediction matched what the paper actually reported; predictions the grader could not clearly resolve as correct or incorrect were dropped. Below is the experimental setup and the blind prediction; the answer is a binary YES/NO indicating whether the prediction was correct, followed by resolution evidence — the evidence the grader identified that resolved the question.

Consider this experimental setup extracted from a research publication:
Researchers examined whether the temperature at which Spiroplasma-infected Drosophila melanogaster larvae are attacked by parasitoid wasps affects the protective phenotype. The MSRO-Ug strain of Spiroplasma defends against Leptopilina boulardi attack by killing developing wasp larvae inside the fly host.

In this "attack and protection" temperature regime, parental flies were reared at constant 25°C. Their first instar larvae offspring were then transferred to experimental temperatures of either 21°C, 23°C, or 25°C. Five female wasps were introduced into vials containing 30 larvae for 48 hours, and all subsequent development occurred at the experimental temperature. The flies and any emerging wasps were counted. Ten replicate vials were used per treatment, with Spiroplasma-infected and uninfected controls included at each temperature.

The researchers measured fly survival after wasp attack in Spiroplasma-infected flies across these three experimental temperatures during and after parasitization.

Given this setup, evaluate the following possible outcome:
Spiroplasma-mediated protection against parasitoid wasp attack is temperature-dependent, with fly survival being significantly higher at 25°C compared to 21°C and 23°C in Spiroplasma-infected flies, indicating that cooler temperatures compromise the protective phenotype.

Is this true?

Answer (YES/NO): NO